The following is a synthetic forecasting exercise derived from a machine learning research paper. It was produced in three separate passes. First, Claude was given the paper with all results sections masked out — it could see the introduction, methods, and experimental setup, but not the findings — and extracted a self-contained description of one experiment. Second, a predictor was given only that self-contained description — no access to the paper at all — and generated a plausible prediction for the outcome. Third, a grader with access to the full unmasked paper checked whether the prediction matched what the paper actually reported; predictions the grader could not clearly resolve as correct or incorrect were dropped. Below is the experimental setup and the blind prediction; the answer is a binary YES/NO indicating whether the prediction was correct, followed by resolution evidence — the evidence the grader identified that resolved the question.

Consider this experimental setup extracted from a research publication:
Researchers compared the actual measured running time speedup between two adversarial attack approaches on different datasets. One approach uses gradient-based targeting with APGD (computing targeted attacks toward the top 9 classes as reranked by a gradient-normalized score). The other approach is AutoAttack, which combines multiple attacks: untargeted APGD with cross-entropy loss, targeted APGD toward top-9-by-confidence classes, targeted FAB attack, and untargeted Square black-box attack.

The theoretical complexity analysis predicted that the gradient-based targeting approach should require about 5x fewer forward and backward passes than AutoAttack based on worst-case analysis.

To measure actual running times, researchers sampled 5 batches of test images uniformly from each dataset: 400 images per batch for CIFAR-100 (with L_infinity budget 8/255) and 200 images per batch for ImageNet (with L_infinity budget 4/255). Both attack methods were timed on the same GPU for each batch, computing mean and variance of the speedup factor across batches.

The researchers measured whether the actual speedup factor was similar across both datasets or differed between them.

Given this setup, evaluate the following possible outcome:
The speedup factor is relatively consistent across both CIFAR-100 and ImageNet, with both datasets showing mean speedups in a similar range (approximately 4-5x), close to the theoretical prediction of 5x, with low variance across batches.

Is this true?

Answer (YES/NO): NO